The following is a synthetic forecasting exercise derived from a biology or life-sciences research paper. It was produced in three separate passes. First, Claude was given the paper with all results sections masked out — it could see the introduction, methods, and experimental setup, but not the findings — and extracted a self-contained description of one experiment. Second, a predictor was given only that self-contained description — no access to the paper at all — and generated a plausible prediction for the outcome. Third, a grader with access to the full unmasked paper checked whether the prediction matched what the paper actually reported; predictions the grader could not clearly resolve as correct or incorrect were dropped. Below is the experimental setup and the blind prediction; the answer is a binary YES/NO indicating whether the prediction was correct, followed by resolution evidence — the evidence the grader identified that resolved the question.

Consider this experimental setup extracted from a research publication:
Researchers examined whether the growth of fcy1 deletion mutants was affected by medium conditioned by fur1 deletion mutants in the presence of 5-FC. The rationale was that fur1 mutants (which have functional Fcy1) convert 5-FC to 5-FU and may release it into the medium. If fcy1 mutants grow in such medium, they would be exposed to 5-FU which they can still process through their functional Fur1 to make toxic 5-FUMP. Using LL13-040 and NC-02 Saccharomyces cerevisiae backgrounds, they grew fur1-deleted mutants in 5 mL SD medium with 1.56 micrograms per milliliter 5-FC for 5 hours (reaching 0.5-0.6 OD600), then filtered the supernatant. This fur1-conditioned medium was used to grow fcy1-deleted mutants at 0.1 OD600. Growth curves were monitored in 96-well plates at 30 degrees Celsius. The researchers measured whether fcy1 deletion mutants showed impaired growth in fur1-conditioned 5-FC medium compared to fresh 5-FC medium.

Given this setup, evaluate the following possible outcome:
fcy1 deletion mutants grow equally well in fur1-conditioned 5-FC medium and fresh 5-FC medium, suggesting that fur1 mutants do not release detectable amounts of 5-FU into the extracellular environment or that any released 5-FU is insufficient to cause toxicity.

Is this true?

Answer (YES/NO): NO